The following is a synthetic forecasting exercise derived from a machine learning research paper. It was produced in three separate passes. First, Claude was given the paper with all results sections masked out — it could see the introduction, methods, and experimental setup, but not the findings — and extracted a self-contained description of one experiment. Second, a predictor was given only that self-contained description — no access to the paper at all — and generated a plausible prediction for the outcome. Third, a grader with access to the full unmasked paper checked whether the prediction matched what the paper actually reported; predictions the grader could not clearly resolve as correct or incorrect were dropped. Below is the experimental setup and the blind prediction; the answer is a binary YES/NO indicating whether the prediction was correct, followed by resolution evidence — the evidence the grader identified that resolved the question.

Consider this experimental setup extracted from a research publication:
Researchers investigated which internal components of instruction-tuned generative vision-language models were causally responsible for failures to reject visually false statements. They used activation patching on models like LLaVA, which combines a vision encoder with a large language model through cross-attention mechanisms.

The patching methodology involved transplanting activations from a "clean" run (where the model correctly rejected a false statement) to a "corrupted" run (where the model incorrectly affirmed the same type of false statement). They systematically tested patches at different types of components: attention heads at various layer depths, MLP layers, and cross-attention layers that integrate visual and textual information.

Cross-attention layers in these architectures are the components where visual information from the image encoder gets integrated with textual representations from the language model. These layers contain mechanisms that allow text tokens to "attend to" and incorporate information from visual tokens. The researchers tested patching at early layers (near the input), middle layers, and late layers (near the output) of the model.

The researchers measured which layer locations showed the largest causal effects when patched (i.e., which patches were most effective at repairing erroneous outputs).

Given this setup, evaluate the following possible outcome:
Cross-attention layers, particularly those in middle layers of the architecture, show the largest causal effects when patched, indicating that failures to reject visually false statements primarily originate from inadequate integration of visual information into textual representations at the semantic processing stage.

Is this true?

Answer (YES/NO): NO